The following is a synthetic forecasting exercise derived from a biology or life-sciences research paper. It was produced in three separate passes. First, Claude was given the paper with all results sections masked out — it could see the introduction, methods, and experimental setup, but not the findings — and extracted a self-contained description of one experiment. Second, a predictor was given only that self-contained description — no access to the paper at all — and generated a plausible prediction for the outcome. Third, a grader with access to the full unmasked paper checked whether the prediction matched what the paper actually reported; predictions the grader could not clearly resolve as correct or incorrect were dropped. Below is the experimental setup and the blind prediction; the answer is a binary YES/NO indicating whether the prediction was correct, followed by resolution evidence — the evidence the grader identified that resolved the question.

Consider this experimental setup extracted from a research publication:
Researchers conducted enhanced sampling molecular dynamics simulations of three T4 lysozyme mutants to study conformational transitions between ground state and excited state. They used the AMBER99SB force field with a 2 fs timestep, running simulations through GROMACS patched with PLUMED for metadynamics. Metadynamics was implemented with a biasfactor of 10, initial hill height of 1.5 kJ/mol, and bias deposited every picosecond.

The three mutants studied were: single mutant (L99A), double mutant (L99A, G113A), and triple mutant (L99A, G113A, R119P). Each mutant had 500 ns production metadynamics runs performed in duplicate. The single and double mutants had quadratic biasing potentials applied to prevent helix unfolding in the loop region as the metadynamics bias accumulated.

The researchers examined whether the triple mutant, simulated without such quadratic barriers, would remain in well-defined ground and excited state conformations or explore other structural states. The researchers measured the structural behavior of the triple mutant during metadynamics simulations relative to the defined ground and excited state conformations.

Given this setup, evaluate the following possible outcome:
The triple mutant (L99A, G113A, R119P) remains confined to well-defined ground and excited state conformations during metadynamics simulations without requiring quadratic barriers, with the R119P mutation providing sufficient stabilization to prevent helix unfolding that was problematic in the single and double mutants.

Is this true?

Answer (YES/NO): NO